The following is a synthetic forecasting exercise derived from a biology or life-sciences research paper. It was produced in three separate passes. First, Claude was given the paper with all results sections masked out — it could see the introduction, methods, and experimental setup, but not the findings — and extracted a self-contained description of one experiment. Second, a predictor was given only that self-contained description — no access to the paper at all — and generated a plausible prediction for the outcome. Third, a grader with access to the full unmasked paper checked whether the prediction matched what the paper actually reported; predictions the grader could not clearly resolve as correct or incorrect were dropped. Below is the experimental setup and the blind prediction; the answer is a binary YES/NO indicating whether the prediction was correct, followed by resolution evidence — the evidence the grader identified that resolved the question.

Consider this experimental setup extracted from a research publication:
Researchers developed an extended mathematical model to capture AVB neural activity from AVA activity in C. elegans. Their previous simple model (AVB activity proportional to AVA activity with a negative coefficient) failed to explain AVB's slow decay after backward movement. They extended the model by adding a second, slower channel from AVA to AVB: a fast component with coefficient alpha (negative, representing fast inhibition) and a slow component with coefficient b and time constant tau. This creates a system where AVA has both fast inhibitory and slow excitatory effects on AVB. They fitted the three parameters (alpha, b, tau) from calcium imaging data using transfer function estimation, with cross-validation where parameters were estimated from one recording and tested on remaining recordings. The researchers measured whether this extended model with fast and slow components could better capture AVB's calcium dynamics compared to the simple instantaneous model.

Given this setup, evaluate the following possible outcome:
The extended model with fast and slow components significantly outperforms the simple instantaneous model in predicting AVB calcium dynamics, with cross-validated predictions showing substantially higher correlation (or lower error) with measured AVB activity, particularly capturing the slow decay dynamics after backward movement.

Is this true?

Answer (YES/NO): YES